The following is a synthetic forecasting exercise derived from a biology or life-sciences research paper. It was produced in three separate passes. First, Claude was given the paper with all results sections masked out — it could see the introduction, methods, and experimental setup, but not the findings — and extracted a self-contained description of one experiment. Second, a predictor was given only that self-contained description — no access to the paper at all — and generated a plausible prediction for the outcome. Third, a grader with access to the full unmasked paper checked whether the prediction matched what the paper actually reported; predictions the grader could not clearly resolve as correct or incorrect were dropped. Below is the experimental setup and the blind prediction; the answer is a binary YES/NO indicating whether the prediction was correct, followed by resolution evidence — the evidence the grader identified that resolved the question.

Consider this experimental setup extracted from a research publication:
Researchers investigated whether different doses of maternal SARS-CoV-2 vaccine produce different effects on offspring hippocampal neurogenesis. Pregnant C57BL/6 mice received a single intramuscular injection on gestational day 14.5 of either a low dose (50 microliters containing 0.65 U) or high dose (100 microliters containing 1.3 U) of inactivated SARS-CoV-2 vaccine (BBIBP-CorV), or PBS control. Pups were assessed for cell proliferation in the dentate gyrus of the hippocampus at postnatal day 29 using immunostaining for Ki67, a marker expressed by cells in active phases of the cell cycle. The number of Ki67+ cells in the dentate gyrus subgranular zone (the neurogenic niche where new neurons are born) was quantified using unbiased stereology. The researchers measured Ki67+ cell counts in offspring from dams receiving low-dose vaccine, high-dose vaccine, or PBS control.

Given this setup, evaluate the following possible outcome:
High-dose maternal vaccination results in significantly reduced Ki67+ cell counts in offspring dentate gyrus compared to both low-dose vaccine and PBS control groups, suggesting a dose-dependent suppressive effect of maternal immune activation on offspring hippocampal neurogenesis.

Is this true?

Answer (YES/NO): NO